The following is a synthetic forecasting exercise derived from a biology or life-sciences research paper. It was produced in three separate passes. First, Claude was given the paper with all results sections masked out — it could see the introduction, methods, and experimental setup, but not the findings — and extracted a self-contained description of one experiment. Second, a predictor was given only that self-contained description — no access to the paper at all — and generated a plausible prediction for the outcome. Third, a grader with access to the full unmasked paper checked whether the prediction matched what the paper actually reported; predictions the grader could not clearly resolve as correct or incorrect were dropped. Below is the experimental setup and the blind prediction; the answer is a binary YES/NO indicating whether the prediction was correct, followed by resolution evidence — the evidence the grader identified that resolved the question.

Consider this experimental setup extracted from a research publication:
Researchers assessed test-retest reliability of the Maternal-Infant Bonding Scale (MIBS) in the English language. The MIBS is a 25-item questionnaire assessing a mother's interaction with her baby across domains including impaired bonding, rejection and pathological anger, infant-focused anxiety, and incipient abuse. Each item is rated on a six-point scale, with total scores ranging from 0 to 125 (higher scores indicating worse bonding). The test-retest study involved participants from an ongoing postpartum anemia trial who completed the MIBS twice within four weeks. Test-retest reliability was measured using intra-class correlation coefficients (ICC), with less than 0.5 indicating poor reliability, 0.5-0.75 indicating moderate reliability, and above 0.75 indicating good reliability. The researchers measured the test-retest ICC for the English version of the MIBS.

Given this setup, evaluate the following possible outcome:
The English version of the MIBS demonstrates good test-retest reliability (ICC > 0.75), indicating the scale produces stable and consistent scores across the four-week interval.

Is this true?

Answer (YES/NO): NO